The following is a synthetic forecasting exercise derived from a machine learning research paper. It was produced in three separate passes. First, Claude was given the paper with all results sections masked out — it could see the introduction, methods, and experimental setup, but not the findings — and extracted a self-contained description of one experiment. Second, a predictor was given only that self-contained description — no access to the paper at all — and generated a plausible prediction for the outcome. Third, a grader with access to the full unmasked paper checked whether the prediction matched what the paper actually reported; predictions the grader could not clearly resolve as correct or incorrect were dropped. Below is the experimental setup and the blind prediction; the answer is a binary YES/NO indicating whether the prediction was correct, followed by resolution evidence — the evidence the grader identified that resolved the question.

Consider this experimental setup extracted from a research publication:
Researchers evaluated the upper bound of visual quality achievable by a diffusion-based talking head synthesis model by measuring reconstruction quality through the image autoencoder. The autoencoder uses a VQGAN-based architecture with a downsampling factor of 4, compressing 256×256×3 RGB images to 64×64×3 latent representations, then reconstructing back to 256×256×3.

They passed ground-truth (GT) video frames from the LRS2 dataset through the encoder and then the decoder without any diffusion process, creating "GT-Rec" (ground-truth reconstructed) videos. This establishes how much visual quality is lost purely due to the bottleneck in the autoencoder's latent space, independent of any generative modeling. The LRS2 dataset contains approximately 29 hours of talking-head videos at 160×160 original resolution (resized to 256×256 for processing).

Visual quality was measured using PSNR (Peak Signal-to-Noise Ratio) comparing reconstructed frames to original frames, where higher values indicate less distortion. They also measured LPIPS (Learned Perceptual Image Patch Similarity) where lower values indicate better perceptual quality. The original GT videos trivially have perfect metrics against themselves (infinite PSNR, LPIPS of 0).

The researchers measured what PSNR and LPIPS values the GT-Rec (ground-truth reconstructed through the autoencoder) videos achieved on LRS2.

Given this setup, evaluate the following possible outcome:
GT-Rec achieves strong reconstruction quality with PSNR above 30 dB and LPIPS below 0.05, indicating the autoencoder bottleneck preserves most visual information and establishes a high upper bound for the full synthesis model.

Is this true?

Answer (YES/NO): YES